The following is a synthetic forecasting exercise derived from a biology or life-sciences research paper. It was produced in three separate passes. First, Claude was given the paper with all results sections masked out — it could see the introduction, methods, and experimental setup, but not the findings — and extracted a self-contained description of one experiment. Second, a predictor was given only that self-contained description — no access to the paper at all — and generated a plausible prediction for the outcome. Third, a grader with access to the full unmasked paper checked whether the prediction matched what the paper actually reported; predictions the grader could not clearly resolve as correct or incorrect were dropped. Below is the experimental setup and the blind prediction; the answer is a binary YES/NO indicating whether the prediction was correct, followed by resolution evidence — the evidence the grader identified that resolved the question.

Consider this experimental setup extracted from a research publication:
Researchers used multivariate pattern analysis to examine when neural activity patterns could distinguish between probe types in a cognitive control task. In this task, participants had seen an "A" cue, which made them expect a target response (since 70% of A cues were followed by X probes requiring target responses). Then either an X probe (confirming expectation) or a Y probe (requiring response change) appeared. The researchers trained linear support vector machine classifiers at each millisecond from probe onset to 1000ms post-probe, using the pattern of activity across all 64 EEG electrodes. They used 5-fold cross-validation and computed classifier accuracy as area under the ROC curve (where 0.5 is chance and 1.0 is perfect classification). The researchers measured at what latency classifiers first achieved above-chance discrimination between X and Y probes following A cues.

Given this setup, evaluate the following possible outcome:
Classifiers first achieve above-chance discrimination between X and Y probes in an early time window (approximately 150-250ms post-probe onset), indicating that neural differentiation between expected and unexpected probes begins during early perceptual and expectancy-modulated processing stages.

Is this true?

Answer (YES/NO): YES